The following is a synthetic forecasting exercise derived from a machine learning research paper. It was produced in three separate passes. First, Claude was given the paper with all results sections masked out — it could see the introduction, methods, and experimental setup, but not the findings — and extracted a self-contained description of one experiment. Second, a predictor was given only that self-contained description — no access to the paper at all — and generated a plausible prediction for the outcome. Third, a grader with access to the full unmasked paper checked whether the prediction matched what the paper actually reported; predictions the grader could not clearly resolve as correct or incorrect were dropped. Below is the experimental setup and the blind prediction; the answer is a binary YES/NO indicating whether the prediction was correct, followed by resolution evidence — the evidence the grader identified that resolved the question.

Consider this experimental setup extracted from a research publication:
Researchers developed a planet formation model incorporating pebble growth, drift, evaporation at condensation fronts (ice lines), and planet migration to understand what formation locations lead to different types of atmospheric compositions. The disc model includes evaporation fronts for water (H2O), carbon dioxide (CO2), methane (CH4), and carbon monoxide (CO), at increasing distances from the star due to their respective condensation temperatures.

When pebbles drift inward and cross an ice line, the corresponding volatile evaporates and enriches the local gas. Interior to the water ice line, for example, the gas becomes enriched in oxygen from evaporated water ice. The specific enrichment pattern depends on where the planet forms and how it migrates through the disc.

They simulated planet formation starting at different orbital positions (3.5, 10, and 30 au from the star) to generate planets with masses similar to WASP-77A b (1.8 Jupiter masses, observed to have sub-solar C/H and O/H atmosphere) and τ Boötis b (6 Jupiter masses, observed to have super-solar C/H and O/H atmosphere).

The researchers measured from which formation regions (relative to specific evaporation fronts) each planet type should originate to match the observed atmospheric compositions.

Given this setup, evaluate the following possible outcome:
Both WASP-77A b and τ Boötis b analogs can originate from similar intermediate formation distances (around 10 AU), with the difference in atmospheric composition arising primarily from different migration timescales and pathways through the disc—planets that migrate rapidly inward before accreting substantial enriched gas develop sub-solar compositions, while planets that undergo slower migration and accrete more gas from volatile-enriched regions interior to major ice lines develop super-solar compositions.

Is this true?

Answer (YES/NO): NO